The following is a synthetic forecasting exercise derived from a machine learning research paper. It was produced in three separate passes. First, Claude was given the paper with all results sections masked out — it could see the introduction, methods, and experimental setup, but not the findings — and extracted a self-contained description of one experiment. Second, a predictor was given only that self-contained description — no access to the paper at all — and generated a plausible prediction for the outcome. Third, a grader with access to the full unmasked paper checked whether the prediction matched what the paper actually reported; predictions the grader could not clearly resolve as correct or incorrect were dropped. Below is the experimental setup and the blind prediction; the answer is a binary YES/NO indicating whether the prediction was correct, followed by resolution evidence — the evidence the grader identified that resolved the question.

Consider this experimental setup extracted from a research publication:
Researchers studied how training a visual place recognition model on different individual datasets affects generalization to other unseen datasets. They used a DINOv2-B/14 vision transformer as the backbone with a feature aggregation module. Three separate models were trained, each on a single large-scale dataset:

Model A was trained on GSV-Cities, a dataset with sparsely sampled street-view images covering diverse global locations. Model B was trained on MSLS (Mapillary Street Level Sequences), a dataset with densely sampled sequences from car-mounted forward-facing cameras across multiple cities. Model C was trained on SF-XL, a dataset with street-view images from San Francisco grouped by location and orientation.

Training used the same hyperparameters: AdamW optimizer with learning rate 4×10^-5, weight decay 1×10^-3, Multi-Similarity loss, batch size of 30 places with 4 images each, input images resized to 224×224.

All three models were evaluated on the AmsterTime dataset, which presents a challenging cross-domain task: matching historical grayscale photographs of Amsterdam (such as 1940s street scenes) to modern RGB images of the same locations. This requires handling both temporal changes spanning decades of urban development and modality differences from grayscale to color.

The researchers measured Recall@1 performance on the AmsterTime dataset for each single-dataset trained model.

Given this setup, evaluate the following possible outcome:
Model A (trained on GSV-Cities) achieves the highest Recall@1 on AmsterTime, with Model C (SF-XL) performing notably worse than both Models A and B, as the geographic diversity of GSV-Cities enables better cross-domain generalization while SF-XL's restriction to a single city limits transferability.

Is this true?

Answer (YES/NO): NO